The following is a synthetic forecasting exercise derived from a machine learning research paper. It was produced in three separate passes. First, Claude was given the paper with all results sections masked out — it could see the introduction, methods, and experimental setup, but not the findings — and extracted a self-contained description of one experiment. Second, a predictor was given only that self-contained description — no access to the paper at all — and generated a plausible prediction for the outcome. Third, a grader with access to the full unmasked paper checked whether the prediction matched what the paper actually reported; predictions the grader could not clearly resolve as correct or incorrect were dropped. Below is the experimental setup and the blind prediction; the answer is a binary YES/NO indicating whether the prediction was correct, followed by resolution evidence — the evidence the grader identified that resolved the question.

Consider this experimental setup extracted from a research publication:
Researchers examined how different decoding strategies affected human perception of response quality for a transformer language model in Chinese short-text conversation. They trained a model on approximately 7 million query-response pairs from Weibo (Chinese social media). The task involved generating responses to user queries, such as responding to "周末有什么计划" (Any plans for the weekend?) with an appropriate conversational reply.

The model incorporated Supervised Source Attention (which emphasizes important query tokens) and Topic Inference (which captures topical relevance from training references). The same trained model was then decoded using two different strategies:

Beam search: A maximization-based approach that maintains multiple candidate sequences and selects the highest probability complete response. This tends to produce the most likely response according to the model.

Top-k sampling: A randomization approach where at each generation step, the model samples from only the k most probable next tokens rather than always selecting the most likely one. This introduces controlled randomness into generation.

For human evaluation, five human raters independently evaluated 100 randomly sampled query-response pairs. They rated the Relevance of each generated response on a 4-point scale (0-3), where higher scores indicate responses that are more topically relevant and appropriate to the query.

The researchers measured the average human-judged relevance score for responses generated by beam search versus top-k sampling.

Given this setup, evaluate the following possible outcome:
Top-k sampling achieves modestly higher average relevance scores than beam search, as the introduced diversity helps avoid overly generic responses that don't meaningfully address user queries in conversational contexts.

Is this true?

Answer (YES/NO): YES